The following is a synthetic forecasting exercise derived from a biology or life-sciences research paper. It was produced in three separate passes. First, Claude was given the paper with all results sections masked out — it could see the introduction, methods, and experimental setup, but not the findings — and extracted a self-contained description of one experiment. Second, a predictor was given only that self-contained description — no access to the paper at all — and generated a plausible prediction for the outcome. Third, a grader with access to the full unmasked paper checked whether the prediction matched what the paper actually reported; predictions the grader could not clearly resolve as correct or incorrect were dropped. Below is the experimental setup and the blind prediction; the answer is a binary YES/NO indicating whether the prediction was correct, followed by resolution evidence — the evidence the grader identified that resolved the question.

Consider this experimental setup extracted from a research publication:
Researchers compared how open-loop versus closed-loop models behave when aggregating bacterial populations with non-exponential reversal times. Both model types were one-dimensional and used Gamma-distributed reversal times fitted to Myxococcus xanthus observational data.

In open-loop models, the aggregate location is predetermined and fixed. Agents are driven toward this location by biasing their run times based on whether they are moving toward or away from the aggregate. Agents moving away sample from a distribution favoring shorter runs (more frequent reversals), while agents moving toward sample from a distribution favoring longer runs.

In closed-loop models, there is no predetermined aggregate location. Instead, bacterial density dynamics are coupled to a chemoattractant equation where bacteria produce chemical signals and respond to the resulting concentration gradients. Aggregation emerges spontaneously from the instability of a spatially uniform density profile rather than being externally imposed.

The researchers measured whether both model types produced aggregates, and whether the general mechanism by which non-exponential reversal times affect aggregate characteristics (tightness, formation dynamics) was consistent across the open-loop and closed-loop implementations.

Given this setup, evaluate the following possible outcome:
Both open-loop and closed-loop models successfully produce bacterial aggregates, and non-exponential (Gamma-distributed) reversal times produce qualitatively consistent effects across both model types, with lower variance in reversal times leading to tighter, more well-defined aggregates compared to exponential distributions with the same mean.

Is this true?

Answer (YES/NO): YES